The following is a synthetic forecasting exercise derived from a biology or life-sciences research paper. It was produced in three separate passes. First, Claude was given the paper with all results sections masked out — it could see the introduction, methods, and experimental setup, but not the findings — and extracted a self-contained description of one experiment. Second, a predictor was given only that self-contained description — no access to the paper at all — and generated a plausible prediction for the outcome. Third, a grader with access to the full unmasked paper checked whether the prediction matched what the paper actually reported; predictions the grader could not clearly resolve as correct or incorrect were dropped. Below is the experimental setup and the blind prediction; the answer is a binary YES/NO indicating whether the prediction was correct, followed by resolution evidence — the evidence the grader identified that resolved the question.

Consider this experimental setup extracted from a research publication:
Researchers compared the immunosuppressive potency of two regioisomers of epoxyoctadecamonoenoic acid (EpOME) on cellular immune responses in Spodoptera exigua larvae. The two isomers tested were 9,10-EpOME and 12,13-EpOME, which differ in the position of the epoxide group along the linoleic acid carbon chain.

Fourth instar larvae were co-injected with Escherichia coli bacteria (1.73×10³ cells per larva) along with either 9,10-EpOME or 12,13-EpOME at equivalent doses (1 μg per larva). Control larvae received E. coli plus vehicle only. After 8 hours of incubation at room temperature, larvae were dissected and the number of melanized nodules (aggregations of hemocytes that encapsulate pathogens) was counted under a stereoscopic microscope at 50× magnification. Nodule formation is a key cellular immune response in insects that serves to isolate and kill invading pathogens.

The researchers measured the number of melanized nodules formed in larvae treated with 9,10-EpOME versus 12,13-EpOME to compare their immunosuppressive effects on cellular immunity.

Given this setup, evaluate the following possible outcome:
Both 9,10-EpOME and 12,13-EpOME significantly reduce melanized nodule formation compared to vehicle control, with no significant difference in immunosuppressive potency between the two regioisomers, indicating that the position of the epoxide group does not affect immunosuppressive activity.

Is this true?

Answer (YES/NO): NO